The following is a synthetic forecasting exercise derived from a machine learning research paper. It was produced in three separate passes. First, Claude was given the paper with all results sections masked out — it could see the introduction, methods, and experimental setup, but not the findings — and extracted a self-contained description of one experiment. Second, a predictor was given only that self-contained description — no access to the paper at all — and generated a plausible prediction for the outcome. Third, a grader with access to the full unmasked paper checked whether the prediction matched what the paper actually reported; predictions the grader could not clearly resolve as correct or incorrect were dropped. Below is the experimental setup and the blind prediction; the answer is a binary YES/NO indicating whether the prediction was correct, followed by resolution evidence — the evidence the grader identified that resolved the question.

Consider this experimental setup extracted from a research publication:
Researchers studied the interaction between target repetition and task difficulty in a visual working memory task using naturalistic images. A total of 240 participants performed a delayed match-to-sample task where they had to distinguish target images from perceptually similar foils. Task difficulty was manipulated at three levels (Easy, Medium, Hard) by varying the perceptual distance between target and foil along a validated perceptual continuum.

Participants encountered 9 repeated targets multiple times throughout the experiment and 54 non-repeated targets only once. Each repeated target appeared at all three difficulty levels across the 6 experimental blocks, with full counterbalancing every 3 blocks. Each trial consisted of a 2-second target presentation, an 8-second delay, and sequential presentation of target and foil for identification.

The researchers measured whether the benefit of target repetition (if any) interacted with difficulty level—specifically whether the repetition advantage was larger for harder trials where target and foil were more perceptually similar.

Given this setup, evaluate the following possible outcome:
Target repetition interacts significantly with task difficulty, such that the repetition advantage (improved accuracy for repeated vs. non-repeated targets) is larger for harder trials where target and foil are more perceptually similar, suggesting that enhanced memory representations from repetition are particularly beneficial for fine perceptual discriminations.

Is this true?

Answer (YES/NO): NO